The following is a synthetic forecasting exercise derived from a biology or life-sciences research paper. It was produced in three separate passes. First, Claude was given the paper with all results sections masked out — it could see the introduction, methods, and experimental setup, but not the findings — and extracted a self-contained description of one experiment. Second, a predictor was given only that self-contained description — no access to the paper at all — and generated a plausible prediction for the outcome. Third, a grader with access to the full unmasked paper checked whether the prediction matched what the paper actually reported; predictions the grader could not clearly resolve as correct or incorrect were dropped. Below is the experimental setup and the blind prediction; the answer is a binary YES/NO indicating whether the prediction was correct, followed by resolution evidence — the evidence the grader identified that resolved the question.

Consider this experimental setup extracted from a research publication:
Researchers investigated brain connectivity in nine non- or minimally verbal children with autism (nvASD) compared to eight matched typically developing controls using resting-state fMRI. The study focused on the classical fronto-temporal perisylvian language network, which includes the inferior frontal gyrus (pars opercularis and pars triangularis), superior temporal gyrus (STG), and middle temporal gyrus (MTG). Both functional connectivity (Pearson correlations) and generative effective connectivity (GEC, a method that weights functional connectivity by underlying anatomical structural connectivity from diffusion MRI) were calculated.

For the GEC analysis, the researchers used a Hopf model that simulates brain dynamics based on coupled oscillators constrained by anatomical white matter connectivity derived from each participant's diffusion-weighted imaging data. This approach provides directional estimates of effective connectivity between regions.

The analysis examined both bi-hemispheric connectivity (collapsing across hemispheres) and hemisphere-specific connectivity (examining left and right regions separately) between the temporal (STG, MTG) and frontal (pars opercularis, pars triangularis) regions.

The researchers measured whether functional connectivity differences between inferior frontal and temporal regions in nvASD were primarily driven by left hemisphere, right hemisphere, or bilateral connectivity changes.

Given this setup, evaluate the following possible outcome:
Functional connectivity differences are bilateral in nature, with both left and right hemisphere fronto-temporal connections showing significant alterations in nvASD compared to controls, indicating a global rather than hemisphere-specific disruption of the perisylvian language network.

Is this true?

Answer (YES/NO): NO